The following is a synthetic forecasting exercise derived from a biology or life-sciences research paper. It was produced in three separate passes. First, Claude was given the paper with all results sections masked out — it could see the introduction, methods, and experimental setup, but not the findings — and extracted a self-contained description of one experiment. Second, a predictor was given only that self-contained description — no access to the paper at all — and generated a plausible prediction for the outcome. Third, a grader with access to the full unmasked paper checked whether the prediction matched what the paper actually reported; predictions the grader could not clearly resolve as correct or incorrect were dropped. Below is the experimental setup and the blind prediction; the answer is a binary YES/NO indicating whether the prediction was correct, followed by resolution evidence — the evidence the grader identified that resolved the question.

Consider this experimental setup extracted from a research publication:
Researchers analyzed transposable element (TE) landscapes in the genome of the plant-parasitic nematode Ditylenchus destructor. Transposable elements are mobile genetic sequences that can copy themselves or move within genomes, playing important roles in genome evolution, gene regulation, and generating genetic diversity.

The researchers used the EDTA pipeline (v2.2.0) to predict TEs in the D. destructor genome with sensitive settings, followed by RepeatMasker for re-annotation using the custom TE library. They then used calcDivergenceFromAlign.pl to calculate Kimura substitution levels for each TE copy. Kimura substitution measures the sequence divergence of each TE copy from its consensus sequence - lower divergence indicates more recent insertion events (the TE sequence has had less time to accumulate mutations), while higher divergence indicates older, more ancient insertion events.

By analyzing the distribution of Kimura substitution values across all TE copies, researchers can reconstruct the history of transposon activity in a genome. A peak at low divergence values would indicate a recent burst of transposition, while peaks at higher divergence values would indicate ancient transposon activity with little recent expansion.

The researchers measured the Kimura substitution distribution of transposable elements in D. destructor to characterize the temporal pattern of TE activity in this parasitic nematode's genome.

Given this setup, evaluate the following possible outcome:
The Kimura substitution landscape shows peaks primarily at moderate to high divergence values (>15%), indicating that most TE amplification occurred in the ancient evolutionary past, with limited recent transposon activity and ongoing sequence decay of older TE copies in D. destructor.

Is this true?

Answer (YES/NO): NO